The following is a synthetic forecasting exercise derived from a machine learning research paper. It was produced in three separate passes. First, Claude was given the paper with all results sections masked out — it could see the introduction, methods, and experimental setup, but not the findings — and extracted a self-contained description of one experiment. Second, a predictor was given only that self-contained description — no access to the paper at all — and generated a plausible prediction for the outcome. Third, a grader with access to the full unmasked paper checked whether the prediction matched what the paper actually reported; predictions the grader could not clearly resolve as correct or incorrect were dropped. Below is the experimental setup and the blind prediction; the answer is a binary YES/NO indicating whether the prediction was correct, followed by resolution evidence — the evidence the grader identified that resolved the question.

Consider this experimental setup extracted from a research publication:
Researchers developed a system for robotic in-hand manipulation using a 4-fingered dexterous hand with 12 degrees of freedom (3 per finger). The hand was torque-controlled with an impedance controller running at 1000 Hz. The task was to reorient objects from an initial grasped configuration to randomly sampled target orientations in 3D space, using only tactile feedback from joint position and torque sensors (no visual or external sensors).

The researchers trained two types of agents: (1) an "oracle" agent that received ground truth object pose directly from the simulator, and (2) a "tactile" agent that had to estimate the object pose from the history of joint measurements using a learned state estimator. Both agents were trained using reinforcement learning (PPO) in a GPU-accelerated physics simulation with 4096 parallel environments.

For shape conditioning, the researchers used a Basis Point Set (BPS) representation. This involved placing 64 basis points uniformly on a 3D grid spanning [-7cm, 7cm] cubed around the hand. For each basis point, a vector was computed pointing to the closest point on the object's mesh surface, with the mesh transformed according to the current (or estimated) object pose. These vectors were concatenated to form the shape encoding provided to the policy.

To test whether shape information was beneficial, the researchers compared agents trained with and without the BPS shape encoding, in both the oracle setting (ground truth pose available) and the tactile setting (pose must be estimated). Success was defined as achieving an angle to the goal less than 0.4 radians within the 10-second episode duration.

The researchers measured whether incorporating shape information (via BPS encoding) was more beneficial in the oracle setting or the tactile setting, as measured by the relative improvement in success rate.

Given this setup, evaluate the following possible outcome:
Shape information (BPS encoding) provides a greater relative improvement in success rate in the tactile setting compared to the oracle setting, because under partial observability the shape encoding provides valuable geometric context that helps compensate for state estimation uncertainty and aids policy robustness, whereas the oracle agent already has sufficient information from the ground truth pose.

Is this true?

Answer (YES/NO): YES